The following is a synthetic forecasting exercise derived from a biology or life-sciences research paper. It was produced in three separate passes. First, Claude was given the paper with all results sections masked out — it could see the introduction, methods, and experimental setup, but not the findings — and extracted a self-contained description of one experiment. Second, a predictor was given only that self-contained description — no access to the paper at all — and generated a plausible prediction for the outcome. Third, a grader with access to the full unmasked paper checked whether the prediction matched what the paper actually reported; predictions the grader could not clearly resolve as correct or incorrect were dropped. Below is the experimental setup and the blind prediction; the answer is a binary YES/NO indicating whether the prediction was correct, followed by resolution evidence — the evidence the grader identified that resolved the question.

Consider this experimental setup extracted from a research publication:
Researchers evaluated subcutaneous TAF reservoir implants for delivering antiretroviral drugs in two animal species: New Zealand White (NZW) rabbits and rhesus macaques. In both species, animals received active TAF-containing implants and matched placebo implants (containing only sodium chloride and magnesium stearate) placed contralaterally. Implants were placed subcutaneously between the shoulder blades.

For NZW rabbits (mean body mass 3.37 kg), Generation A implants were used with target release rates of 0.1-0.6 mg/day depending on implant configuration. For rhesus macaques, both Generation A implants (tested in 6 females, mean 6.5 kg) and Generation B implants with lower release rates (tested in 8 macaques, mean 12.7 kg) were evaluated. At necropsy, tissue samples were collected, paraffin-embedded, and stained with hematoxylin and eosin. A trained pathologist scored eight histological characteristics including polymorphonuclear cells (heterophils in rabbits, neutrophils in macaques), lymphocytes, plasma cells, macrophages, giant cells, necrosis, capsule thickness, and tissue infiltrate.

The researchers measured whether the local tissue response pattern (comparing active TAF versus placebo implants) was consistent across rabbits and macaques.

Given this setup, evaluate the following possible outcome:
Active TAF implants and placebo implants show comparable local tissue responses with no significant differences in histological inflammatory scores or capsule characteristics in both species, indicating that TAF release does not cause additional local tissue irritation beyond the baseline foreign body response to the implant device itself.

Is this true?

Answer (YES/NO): NO